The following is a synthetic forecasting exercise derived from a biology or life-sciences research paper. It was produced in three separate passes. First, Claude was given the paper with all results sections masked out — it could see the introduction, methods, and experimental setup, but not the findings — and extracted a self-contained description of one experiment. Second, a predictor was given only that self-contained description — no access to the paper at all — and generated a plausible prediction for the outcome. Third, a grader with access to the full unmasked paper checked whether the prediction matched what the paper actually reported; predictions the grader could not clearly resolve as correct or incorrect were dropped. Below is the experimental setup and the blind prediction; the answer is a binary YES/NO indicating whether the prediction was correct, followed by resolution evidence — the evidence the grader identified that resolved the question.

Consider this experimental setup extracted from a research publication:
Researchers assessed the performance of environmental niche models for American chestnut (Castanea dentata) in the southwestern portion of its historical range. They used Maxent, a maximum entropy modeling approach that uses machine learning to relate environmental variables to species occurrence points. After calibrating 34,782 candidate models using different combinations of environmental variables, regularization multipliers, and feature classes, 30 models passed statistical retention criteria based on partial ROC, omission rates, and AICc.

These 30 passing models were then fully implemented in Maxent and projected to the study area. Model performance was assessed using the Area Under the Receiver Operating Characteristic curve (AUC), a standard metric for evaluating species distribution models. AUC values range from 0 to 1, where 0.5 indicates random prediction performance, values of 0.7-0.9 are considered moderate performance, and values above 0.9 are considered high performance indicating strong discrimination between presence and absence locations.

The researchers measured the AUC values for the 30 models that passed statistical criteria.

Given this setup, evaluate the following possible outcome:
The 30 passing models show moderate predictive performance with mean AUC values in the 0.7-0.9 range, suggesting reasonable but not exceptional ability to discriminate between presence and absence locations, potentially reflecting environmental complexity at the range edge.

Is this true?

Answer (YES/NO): NO